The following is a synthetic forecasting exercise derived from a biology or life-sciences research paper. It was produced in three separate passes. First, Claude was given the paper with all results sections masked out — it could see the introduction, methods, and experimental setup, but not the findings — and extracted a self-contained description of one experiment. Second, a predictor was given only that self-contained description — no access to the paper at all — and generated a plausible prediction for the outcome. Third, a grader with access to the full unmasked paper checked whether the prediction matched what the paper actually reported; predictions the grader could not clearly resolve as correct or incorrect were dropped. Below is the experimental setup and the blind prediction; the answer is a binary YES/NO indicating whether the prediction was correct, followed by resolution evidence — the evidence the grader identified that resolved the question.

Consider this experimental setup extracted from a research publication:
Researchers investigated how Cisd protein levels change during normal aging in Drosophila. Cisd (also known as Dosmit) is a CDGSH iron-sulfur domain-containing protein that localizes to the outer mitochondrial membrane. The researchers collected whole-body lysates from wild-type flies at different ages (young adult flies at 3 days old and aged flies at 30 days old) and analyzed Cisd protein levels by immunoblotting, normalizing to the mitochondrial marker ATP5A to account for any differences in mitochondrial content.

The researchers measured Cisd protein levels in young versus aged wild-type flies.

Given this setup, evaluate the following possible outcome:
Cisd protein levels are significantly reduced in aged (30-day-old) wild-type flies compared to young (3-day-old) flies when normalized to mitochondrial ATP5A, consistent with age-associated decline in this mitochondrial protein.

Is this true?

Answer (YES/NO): NO